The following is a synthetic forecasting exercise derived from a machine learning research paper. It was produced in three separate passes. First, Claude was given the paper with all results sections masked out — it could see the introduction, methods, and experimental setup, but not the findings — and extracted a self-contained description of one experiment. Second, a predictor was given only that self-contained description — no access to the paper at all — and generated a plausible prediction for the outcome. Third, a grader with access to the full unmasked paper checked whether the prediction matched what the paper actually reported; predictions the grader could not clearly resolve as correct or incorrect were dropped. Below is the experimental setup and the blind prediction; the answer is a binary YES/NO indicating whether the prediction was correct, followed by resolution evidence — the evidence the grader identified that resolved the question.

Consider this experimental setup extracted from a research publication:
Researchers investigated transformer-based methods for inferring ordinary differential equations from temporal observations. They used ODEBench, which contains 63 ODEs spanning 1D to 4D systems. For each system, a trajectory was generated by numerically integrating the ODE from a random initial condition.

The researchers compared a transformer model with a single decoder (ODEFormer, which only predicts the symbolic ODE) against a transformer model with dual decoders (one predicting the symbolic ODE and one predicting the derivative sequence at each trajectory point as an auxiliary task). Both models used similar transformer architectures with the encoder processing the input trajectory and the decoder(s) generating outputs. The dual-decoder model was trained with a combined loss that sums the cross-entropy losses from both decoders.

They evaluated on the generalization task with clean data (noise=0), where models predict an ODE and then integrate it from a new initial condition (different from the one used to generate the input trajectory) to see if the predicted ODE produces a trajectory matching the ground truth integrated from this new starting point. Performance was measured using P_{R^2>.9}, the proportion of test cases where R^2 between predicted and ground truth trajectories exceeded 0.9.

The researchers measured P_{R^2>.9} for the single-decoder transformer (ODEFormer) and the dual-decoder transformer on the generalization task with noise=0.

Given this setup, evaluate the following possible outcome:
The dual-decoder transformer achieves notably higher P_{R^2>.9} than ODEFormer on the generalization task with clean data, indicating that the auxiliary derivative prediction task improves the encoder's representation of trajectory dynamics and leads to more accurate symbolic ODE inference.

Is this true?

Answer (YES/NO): NO